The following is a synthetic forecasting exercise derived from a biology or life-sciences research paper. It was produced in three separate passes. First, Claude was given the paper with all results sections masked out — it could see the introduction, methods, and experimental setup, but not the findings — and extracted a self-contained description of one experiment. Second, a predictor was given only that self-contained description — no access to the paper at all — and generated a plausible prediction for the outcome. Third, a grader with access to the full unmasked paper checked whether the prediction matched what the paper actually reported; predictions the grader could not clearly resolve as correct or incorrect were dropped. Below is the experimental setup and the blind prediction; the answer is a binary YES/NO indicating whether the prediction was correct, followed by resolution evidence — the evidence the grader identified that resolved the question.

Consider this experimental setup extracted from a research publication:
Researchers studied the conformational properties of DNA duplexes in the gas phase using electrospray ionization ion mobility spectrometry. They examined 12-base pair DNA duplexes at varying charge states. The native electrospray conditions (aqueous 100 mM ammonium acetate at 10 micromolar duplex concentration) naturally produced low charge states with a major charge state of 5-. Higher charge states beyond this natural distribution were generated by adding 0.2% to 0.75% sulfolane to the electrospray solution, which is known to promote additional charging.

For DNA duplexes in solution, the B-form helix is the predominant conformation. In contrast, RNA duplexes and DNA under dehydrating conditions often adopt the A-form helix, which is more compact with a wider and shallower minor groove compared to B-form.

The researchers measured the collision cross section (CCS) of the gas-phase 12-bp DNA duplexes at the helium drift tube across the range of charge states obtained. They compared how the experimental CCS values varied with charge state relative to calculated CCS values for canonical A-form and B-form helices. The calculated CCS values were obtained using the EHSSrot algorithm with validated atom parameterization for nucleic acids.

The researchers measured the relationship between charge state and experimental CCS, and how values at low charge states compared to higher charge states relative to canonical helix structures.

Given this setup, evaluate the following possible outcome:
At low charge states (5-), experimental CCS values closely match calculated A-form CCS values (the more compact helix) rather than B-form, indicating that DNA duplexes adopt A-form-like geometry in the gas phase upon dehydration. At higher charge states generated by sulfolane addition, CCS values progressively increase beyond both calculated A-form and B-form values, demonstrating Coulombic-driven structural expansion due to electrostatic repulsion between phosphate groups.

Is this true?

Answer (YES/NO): NO